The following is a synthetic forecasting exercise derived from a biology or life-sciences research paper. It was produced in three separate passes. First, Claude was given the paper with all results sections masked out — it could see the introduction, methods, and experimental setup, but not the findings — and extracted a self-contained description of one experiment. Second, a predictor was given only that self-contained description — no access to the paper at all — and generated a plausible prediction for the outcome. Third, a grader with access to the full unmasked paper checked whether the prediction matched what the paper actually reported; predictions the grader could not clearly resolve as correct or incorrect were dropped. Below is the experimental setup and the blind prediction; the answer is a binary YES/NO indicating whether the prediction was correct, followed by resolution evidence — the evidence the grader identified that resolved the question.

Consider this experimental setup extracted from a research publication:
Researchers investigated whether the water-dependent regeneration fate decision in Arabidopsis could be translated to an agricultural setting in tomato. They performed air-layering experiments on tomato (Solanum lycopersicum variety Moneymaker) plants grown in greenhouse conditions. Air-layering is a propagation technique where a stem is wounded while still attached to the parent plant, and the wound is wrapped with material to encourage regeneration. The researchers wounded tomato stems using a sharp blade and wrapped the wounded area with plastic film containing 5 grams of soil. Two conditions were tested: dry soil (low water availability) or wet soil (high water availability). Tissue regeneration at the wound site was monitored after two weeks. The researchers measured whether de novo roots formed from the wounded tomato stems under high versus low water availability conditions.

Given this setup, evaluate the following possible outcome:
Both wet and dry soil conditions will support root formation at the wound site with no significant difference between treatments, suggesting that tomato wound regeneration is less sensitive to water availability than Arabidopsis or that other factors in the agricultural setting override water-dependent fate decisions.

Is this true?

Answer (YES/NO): NO